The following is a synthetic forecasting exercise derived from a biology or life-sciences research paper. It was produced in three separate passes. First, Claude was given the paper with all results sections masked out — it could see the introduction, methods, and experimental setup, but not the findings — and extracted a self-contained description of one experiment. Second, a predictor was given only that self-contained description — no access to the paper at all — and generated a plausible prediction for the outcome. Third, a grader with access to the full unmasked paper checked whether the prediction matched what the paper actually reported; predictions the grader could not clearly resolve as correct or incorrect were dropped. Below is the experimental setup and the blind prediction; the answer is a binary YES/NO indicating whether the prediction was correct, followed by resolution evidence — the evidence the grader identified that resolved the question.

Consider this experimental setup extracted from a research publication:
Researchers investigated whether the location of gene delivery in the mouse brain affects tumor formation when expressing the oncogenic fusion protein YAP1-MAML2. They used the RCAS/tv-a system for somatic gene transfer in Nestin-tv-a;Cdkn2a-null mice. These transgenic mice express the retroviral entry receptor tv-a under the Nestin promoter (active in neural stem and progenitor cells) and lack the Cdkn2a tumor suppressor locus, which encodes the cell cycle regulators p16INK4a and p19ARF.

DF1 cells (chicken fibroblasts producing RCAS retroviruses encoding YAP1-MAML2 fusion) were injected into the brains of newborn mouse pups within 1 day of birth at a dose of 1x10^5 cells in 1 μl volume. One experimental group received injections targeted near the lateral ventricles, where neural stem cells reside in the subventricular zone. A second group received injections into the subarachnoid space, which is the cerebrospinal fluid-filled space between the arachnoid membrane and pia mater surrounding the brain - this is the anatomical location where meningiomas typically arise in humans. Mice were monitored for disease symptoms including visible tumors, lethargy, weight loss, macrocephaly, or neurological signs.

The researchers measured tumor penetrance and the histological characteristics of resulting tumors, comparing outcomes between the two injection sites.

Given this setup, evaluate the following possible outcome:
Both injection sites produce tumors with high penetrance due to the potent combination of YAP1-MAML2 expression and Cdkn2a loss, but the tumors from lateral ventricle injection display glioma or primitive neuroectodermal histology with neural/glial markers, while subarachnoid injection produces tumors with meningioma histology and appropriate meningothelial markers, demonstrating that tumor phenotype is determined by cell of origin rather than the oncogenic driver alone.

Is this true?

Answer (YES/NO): NO